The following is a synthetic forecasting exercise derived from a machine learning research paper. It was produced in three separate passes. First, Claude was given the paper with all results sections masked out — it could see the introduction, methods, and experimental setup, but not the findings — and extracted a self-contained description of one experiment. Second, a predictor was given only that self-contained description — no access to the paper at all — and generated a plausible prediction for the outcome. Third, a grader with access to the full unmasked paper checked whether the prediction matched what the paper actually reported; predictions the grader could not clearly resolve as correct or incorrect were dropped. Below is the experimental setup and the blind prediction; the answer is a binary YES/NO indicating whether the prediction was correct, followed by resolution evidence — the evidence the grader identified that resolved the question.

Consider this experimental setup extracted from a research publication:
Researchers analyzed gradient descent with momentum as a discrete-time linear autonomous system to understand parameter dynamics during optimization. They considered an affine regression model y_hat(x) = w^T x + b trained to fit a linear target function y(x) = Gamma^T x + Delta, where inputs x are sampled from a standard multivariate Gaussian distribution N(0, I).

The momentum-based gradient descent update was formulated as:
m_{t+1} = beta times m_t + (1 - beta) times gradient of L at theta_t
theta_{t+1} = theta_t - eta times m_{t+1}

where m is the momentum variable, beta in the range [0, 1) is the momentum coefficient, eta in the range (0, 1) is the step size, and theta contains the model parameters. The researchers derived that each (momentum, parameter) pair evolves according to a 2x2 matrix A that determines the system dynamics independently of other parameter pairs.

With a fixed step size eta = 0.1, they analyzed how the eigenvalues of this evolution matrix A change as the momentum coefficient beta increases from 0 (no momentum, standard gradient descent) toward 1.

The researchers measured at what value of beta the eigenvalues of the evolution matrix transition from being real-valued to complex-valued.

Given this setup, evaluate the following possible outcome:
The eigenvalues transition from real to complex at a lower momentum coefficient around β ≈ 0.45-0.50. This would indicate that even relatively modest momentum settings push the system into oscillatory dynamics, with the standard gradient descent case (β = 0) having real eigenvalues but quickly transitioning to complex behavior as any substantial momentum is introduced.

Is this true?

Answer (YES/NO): NO